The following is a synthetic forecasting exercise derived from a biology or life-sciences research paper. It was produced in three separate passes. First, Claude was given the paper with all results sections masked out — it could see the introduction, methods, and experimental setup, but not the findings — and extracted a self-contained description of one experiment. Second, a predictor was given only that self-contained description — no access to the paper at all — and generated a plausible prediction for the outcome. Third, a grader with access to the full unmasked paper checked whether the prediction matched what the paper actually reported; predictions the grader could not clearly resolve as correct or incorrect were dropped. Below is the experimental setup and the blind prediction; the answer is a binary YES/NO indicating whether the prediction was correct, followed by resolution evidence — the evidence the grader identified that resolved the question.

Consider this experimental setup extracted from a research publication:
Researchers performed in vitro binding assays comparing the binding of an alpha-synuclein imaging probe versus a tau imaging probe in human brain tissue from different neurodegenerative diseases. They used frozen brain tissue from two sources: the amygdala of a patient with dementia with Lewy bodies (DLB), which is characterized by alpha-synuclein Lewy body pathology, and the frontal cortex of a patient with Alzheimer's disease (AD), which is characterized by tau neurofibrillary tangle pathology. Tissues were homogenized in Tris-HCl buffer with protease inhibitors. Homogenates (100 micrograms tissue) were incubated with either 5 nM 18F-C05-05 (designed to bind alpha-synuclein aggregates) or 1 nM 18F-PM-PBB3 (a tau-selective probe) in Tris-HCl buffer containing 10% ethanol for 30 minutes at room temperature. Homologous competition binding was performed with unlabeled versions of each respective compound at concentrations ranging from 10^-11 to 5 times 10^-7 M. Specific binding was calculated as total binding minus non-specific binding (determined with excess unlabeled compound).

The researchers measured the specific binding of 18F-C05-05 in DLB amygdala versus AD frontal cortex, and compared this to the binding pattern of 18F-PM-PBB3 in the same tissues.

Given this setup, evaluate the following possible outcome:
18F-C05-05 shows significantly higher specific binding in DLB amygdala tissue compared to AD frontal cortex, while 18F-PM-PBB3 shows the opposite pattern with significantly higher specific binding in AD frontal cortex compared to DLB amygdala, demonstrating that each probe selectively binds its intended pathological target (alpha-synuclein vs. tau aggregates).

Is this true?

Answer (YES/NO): YES